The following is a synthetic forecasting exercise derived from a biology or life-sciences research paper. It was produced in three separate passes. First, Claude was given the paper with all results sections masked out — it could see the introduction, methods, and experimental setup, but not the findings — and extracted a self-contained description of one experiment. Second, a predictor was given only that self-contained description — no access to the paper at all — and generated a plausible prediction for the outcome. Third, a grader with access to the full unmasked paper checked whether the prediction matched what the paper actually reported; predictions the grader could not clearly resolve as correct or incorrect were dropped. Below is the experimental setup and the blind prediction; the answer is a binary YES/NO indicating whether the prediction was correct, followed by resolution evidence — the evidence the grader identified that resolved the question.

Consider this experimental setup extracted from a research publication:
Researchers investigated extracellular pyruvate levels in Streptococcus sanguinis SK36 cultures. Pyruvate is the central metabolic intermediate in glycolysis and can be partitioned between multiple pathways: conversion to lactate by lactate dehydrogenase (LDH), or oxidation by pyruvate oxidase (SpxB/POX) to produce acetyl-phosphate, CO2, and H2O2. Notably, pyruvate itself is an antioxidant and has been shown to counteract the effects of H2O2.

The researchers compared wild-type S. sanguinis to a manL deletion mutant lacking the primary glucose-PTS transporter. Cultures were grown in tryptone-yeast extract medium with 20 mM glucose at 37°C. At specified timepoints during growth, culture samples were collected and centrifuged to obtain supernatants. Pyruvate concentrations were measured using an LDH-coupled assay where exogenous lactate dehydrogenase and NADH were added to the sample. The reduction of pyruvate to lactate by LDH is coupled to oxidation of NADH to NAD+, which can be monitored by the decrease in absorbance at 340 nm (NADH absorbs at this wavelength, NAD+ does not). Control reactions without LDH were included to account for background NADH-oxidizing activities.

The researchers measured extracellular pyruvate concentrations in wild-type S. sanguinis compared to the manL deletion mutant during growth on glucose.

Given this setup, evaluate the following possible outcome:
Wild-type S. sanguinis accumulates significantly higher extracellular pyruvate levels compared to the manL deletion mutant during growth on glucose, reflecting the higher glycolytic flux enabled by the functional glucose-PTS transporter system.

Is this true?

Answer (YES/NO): NO